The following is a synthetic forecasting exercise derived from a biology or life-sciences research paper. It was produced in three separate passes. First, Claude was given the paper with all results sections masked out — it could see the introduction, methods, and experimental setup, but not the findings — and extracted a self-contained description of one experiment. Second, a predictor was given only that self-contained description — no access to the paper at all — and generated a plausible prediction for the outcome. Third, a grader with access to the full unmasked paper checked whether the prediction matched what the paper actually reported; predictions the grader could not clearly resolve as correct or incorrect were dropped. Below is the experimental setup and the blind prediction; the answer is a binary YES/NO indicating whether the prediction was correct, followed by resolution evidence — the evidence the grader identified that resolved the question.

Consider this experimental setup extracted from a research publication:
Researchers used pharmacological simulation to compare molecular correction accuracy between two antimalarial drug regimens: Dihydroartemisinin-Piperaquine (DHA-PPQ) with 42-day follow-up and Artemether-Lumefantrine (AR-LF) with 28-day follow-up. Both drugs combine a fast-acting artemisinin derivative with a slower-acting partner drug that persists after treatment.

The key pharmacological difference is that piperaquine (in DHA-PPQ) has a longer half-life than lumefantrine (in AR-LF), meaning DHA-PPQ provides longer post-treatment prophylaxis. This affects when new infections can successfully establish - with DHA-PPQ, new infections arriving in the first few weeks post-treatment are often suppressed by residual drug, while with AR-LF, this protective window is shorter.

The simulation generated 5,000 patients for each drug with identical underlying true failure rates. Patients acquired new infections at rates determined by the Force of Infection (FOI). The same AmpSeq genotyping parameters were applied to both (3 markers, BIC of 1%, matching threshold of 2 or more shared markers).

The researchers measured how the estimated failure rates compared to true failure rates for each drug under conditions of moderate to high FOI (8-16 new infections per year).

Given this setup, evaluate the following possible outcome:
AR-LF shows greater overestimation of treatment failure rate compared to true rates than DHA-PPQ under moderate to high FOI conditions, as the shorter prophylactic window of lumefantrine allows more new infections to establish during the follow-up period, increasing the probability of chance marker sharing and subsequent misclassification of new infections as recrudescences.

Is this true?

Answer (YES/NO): NO